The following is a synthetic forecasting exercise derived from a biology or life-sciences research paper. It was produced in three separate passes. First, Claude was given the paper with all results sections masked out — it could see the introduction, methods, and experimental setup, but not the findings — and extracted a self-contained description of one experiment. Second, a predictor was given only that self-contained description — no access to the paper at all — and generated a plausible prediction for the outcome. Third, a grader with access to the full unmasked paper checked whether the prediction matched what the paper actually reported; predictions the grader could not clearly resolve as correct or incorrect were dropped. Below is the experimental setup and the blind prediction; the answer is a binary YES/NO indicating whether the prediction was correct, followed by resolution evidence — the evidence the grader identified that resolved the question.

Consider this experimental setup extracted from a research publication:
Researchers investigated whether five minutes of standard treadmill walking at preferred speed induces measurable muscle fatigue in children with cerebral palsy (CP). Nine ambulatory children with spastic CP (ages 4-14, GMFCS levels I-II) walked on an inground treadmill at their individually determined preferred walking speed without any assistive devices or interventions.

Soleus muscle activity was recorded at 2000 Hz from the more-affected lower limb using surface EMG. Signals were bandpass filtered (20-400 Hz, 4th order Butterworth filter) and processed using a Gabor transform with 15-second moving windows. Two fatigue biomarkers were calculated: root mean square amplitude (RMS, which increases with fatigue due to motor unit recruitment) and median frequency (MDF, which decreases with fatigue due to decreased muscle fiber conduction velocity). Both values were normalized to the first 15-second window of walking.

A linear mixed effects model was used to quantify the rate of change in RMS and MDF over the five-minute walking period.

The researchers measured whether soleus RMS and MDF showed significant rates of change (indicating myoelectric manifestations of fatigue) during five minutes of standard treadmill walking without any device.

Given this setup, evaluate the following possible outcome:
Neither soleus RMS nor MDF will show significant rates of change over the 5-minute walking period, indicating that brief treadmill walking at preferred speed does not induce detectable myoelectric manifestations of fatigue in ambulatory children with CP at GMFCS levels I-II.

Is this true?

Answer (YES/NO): YES